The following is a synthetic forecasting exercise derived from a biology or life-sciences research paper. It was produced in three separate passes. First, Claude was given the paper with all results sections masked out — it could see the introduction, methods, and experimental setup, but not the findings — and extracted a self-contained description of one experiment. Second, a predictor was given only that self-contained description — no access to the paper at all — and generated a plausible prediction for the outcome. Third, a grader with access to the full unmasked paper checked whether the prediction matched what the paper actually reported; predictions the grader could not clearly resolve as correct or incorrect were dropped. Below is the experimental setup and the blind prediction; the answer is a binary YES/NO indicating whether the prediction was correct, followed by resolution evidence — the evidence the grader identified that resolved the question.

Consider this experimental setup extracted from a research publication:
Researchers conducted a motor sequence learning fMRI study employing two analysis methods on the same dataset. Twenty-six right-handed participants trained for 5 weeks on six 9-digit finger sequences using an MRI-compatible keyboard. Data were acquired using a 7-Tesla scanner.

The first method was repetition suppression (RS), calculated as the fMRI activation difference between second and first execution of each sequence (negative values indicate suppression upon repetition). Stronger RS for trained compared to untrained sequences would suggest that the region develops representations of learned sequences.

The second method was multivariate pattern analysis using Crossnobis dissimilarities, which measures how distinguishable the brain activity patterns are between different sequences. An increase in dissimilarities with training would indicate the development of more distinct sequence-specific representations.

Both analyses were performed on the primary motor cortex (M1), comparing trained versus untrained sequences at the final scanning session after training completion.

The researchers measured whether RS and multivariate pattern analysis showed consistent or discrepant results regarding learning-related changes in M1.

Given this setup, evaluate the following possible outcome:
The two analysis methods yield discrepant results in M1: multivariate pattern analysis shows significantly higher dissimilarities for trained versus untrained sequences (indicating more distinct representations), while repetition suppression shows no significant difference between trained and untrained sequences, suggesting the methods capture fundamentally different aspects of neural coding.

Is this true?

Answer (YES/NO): NO